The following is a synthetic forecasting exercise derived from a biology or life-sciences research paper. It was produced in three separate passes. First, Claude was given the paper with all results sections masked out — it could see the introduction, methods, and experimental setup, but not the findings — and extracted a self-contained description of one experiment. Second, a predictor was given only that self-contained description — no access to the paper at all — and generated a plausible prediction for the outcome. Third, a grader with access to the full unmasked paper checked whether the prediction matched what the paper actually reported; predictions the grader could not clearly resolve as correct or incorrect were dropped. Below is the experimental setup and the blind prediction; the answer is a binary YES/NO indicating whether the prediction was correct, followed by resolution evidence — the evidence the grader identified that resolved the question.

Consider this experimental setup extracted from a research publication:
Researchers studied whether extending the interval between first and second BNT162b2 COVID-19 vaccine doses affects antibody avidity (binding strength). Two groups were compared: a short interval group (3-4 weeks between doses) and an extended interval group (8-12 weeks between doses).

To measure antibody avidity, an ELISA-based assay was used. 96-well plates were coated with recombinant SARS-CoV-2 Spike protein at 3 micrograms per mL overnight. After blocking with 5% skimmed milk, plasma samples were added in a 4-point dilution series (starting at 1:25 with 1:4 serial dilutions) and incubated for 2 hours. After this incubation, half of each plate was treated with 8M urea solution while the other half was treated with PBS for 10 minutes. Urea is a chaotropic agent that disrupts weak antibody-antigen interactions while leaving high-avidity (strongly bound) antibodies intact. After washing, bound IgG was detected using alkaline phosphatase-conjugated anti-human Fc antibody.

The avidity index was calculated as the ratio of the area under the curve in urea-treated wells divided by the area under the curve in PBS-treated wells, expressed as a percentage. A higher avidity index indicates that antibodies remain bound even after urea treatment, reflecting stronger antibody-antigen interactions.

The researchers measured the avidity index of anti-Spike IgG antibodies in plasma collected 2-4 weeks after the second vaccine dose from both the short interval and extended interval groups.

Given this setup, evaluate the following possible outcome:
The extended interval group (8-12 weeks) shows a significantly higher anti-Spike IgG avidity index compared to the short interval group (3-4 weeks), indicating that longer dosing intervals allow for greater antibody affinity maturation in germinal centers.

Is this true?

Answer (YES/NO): YES